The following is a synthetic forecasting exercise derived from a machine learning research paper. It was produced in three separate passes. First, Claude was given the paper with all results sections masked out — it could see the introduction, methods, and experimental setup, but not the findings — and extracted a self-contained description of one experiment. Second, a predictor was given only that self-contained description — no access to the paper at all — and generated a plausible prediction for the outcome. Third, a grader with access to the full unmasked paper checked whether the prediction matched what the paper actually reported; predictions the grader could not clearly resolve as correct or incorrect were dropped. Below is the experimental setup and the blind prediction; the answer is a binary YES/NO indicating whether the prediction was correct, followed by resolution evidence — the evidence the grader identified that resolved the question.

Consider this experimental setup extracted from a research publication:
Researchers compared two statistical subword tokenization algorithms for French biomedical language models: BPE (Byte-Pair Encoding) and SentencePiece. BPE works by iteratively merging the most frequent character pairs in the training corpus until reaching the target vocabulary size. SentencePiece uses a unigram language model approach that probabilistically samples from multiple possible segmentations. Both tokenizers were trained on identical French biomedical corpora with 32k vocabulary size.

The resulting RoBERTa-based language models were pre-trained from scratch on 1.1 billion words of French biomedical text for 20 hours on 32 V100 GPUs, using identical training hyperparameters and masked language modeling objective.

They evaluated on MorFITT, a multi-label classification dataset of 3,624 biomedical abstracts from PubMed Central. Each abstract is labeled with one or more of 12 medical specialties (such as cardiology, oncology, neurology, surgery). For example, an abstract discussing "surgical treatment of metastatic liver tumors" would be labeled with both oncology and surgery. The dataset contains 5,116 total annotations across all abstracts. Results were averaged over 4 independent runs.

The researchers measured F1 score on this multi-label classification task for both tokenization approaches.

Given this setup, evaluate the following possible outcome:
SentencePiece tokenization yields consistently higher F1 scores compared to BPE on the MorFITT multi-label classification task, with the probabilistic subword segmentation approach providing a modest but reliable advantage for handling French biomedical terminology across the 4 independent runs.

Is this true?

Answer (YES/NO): YES